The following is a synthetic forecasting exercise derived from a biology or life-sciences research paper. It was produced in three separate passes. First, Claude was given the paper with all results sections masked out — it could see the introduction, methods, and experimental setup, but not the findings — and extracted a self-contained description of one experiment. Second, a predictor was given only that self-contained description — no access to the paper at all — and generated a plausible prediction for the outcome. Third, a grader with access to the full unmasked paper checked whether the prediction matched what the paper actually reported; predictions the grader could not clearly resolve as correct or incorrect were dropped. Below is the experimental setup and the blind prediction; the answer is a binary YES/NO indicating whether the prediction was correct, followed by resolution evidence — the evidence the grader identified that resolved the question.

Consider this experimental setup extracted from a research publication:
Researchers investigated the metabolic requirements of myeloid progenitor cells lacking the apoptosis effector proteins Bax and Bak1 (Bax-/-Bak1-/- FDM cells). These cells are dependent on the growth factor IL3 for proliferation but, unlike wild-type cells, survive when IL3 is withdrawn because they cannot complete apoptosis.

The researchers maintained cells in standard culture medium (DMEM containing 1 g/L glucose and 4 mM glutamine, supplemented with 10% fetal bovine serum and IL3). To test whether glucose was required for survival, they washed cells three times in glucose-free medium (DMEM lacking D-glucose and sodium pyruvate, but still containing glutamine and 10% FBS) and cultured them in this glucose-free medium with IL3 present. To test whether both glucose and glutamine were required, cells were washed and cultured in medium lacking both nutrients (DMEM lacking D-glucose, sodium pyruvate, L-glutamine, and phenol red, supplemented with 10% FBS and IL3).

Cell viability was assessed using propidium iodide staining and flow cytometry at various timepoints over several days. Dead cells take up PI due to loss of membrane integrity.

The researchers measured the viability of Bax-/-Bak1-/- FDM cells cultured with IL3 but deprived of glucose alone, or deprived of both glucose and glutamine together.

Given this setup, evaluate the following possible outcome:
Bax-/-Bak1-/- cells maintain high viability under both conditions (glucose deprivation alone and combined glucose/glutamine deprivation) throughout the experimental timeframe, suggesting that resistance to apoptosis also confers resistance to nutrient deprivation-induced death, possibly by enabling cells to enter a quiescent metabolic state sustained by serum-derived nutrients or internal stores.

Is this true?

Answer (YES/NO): YES